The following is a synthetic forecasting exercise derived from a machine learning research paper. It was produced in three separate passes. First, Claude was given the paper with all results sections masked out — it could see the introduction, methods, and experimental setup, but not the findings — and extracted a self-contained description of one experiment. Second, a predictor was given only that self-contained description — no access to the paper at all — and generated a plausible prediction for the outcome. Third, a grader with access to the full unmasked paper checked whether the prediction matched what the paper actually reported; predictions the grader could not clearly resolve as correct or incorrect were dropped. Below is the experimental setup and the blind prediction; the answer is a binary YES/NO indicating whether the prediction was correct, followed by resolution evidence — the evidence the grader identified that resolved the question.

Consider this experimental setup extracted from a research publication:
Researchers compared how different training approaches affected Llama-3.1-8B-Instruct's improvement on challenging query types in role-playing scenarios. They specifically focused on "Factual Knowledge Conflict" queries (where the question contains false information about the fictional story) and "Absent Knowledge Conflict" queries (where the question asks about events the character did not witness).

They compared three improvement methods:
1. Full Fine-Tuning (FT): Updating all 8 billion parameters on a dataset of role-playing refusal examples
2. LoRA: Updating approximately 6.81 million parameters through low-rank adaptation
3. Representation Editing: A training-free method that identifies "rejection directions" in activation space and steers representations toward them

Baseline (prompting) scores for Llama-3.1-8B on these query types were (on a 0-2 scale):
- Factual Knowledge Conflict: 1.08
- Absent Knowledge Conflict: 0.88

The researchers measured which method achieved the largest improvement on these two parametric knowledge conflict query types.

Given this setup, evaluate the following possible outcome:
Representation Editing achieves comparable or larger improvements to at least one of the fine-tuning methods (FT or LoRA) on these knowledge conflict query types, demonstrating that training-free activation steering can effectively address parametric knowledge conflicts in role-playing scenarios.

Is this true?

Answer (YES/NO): YES